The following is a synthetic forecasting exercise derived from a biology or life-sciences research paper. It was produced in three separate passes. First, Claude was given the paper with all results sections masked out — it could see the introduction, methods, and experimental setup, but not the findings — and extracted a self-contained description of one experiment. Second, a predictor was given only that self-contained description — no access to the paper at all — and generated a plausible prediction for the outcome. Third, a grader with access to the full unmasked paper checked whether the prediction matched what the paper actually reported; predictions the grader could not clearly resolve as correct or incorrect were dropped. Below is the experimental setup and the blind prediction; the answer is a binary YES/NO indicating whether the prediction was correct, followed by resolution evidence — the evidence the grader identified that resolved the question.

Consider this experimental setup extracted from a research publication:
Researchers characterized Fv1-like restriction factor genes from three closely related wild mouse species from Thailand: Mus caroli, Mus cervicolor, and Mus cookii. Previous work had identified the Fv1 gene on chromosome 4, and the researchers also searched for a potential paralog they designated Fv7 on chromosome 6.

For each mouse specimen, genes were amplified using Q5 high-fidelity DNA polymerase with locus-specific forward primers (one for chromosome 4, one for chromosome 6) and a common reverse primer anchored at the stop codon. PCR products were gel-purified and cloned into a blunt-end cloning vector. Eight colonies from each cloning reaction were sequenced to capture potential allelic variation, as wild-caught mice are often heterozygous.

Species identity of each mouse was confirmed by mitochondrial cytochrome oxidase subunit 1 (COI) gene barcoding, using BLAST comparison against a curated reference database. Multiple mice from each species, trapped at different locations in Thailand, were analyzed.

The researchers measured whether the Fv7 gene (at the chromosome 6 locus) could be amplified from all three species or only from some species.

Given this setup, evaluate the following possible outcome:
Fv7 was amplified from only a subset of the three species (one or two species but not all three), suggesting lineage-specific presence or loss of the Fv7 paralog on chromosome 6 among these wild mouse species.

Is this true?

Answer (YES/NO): NO